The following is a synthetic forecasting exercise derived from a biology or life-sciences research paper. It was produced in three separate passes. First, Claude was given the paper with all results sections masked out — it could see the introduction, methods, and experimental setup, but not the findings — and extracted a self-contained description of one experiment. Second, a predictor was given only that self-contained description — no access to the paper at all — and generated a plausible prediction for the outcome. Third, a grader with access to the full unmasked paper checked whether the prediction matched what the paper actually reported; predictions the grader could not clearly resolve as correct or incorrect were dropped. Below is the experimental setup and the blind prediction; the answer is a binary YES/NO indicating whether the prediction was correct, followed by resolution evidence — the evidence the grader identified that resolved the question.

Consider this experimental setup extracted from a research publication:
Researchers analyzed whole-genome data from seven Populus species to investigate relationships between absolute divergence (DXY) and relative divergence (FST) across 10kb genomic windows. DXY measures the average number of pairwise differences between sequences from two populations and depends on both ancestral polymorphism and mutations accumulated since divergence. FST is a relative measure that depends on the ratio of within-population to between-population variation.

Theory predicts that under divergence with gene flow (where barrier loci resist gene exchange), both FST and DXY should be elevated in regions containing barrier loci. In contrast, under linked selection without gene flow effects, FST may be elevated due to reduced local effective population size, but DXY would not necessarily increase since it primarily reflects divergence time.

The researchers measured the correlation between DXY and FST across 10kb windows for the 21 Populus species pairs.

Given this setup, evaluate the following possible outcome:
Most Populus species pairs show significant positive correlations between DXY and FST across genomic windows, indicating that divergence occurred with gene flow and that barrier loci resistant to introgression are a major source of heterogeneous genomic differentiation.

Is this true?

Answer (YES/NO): NO